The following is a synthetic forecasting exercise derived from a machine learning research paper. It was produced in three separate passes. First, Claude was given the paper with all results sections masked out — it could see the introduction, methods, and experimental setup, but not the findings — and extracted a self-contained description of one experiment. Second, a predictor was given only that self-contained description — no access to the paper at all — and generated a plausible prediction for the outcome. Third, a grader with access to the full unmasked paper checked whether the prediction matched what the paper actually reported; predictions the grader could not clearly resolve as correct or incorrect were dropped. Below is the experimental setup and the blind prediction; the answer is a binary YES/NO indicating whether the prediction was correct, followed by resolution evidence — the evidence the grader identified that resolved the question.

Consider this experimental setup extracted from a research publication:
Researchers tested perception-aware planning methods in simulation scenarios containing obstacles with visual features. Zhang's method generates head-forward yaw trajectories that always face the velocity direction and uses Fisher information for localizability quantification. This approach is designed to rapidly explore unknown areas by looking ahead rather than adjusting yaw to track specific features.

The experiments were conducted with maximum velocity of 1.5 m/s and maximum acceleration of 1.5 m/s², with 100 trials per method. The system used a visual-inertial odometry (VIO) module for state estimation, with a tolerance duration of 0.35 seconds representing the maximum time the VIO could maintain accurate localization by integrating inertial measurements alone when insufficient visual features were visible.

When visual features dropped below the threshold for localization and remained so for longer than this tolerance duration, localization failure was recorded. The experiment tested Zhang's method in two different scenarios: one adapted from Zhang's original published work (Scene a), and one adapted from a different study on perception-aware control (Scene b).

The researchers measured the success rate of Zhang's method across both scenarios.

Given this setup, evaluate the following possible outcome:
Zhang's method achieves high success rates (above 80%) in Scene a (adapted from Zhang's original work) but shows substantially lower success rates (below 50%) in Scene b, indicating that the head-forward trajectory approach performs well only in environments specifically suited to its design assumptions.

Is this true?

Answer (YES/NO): NO